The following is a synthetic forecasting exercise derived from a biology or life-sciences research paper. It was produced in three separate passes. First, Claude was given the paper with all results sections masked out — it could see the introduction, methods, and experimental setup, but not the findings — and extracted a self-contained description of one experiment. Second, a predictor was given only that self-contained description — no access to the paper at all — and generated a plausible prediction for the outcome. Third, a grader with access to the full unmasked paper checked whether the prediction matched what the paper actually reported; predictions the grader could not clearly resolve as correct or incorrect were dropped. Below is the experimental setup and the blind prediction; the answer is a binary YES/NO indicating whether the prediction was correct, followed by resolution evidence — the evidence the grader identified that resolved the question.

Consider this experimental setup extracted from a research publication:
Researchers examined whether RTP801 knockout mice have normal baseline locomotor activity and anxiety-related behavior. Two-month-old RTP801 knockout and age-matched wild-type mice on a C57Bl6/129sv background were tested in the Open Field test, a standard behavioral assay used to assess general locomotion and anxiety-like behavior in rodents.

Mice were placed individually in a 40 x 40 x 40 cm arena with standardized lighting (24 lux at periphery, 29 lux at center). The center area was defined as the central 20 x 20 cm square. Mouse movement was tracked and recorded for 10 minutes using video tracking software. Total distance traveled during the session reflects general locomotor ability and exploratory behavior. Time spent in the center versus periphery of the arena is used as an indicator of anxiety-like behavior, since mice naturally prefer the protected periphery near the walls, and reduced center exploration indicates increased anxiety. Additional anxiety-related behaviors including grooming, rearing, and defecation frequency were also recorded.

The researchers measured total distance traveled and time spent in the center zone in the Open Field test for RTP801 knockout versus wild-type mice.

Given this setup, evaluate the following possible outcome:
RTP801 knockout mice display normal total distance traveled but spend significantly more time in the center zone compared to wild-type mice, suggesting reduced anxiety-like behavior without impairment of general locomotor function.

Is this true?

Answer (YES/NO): NO